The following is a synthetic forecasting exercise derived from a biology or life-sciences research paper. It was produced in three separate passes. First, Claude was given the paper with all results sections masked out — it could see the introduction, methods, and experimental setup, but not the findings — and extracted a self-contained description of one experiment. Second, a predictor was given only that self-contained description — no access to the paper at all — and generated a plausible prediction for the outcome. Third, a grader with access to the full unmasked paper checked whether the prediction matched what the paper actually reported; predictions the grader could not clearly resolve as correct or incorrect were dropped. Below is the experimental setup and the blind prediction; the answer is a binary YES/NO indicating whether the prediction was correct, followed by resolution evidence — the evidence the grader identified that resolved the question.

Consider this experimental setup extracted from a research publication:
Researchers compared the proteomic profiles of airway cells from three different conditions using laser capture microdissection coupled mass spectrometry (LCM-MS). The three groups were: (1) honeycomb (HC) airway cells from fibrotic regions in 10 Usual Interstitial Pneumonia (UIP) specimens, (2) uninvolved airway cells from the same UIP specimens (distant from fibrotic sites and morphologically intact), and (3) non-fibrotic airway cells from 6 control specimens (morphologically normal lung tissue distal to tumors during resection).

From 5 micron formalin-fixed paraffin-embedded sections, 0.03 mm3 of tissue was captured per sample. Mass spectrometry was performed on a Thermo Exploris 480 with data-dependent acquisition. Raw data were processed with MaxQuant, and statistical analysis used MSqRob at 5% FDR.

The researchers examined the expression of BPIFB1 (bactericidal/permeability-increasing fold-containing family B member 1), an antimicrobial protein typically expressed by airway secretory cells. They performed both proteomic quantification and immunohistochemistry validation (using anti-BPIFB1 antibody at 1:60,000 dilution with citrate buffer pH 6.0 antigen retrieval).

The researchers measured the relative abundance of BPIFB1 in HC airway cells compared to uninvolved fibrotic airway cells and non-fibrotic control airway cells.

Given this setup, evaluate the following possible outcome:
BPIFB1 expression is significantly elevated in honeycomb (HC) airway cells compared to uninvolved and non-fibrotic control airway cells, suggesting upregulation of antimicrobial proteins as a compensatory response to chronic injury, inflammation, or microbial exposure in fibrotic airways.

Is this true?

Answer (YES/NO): YES